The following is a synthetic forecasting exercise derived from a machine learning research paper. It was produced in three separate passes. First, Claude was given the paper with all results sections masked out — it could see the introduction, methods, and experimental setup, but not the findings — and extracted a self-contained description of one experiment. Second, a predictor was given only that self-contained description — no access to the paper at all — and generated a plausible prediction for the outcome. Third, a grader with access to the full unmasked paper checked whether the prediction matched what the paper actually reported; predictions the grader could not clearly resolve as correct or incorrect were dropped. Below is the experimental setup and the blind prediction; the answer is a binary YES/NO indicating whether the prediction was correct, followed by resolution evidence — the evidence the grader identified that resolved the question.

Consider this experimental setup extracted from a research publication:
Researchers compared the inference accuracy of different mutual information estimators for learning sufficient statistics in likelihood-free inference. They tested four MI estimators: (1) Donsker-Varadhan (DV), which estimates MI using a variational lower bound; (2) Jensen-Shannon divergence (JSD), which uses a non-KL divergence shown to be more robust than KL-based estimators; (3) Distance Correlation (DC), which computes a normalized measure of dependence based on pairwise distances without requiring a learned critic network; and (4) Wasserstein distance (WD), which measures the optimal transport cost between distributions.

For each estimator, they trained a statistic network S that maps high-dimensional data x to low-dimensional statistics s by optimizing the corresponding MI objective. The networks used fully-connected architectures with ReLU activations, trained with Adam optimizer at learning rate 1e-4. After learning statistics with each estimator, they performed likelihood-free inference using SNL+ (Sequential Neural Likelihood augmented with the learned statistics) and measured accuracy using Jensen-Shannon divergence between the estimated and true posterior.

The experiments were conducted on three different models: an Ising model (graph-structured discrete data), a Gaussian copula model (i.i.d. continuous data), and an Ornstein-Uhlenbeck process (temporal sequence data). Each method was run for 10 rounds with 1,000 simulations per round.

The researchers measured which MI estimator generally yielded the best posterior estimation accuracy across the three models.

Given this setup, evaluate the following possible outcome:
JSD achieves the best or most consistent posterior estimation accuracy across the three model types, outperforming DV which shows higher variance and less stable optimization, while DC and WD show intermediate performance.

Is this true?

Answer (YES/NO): NO